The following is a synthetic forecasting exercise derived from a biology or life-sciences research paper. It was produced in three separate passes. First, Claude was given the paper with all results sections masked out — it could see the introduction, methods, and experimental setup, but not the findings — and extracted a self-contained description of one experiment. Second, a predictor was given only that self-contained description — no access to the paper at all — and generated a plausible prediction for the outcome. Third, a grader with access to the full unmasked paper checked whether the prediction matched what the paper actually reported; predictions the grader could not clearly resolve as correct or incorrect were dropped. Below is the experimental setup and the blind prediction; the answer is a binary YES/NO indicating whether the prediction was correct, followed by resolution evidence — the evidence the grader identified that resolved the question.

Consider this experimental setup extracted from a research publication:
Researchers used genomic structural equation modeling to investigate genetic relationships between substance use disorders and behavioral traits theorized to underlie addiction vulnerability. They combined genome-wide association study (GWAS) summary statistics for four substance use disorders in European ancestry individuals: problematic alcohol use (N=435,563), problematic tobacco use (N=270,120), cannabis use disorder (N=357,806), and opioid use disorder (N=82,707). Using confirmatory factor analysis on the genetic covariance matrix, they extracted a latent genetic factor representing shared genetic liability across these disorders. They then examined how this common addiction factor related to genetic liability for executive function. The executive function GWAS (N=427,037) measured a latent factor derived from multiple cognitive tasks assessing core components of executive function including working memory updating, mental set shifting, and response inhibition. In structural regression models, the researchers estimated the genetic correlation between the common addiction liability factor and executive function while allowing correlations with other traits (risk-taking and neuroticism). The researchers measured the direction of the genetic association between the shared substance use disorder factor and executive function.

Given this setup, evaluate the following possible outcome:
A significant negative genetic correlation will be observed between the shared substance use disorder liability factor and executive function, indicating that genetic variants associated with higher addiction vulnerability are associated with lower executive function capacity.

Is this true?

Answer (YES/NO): YES